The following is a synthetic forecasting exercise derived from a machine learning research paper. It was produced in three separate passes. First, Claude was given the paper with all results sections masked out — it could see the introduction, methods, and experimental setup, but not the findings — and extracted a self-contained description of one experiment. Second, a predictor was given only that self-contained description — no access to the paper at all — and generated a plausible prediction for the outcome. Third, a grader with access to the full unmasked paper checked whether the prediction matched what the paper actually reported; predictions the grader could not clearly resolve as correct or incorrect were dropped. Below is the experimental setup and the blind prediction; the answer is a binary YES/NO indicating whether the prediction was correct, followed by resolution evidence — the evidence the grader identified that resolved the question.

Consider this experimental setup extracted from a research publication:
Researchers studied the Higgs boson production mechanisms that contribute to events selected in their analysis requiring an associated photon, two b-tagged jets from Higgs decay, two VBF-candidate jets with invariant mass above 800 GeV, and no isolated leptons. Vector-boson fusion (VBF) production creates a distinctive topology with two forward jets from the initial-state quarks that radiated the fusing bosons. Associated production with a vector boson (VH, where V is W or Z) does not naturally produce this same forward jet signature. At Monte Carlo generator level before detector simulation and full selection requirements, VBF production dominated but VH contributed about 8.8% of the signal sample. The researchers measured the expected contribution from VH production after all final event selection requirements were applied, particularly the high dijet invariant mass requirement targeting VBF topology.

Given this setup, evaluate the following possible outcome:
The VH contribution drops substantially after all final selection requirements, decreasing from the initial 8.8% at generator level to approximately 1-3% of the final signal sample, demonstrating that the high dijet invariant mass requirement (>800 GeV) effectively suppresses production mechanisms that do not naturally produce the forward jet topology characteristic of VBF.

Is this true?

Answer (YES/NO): NO